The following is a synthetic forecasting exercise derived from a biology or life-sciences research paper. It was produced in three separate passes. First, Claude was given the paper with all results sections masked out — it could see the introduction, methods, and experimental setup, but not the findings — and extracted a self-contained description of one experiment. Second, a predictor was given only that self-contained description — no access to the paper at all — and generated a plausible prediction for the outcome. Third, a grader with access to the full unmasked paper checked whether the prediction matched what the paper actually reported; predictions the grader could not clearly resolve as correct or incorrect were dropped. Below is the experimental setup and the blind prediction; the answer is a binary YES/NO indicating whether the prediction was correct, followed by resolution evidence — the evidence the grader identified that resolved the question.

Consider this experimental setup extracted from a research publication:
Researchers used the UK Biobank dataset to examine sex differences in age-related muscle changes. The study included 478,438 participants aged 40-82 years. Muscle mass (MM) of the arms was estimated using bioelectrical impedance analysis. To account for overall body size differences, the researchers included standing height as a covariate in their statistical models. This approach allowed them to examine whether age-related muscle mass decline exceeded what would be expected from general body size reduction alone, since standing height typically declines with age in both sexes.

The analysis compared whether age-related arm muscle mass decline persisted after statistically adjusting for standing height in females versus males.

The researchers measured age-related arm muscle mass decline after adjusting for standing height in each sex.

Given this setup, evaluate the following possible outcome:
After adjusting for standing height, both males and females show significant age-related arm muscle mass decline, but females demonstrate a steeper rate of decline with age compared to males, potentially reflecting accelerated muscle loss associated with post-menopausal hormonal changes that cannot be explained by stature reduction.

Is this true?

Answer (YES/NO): NO